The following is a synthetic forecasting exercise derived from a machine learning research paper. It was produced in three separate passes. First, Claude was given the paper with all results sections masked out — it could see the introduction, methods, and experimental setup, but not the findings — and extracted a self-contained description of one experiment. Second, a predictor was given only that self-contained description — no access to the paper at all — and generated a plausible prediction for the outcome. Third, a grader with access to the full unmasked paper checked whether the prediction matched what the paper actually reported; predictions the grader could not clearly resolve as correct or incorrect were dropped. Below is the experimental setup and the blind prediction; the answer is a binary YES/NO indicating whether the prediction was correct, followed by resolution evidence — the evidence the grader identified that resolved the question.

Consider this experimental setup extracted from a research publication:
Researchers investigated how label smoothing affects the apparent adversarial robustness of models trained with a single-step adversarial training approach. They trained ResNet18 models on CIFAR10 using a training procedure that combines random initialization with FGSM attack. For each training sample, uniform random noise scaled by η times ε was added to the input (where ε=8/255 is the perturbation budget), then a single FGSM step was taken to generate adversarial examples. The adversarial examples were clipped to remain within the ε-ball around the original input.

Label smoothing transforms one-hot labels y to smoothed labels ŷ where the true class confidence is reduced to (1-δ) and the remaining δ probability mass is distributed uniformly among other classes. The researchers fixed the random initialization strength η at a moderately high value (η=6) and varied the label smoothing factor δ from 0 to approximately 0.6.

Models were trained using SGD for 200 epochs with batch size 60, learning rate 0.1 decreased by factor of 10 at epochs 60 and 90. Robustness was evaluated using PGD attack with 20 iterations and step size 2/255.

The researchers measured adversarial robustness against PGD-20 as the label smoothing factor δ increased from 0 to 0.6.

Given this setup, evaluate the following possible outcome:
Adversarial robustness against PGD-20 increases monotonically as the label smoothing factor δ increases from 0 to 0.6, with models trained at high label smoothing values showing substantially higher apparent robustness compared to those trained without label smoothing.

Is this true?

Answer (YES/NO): YES